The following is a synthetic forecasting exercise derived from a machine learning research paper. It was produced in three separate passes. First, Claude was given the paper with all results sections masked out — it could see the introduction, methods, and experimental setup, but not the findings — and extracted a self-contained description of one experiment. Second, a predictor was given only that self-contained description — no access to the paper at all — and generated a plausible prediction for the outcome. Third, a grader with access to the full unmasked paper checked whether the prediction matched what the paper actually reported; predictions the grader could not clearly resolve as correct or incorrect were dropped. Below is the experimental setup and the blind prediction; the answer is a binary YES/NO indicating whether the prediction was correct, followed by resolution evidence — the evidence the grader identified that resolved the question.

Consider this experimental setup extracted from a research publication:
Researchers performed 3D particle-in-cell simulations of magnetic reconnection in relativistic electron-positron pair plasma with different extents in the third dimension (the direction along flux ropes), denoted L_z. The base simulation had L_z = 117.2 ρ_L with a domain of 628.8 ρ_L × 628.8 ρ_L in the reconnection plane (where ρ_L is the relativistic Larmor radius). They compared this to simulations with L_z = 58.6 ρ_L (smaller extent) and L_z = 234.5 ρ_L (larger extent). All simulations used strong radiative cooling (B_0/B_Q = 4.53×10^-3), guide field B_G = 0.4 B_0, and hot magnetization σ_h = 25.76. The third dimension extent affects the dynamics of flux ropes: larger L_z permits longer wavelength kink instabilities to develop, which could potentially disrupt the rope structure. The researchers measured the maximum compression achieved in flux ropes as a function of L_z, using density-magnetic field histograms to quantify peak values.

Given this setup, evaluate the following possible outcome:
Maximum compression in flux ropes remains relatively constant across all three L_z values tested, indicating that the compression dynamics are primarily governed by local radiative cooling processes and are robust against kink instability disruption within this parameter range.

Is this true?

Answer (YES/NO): YES